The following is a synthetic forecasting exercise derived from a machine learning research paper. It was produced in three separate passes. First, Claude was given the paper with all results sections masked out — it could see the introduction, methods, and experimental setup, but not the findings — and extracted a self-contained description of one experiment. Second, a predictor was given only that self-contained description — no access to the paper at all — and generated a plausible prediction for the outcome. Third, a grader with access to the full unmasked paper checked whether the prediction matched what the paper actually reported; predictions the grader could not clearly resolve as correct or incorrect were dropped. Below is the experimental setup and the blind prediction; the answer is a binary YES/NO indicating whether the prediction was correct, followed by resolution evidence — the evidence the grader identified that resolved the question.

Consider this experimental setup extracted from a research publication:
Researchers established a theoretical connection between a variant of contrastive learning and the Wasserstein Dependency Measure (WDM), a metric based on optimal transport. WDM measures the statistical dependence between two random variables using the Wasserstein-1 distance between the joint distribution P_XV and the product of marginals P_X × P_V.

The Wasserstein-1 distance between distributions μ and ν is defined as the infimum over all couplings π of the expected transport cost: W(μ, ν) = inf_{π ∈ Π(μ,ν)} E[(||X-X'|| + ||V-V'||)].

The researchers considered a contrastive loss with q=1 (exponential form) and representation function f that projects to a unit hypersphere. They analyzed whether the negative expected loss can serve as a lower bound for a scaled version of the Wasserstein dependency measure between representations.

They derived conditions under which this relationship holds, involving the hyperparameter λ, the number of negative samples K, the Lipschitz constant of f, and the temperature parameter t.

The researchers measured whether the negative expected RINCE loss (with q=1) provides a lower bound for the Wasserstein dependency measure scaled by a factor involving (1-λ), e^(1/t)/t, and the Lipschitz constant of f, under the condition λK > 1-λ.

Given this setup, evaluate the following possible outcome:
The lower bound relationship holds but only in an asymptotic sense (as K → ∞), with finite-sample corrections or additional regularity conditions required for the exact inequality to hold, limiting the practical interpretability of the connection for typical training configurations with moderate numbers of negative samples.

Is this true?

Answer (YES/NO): NO